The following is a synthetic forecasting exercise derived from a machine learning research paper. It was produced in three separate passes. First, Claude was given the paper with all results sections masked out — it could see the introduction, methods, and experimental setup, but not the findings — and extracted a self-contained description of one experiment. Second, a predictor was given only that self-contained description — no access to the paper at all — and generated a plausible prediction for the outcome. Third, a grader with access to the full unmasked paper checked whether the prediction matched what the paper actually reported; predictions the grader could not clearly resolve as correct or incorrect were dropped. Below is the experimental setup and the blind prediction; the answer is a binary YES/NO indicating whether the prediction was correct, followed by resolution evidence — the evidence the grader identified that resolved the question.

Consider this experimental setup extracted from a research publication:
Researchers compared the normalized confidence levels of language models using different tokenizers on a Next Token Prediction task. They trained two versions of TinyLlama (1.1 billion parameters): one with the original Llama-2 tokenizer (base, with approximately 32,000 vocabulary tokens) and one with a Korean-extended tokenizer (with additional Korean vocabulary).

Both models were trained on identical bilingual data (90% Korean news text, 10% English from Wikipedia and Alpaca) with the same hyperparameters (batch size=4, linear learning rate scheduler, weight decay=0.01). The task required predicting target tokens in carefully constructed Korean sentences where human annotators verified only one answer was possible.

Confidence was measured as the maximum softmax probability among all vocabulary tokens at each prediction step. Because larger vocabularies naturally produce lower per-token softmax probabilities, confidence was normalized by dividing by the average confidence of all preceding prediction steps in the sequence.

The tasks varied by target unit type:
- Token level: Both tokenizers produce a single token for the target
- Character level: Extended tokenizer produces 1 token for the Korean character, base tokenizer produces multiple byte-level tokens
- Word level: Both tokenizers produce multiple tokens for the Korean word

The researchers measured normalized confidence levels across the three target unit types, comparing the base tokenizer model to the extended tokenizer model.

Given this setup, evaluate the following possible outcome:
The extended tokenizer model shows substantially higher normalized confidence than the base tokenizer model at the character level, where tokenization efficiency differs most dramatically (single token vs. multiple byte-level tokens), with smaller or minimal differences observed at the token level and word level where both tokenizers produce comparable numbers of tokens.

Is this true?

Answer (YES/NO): NO